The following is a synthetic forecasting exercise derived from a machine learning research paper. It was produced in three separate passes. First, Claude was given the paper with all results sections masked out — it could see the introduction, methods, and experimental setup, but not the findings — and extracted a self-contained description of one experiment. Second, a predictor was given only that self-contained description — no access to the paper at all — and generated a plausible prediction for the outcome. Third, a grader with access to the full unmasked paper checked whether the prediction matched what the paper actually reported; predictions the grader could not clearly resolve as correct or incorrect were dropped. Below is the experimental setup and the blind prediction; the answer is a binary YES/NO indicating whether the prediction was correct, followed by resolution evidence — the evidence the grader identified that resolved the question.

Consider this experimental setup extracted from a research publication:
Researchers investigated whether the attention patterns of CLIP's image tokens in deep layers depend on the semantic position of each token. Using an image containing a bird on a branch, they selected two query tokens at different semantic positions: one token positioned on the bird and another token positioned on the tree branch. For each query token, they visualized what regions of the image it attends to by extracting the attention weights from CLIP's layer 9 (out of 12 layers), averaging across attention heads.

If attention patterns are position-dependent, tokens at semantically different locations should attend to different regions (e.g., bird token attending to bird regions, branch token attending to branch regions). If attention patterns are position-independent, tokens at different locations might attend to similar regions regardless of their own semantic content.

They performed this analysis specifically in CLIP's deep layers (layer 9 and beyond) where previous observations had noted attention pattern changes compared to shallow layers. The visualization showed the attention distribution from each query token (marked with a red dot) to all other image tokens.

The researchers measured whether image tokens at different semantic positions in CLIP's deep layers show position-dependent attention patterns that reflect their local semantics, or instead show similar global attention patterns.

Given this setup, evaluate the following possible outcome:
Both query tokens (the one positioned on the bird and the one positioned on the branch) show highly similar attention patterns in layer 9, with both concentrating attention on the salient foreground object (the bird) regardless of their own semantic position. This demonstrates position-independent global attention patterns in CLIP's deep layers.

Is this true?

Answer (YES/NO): NO